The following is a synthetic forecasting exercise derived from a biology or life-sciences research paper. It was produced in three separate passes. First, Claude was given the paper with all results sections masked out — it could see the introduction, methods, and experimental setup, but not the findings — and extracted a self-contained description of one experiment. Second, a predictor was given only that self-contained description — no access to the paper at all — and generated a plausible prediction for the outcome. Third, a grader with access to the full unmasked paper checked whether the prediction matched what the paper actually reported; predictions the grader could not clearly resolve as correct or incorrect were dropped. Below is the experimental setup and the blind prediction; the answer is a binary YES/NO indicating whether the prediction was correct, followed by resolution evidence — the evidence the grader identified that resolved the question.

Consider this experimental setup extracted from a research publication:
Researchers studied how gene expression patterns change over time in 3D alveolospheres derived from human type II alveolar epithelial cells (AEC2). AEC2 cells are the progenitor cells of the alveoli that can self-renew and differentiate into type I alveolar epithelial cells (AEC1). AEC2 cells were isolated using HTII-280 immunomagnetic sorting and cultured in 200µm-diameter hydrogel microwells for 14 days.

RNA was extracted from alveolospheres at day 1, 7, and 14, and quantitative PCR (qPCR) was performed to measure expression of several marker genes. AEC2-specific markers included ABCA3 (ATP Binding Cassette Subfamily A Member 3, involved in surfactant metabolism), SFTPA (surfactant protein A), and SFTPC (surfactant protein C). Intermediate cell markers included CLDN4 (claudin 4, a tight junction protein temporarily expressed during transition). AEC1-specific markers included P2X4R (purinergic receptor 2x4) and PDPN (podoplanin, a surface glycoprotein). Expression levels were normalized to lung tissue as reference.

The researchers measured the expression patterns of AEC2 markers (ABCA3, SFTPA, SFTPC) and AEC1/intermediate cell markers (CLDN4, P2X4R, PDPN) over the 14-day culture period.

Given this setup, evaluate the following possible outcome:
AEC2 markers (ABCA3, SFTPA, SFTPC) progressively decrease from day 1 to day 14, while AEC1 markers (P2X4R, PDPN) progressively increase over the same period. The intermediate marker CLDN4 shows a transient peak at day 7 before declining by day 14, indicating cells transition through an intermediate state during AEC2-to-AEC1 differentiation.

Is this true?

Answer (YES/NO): NO